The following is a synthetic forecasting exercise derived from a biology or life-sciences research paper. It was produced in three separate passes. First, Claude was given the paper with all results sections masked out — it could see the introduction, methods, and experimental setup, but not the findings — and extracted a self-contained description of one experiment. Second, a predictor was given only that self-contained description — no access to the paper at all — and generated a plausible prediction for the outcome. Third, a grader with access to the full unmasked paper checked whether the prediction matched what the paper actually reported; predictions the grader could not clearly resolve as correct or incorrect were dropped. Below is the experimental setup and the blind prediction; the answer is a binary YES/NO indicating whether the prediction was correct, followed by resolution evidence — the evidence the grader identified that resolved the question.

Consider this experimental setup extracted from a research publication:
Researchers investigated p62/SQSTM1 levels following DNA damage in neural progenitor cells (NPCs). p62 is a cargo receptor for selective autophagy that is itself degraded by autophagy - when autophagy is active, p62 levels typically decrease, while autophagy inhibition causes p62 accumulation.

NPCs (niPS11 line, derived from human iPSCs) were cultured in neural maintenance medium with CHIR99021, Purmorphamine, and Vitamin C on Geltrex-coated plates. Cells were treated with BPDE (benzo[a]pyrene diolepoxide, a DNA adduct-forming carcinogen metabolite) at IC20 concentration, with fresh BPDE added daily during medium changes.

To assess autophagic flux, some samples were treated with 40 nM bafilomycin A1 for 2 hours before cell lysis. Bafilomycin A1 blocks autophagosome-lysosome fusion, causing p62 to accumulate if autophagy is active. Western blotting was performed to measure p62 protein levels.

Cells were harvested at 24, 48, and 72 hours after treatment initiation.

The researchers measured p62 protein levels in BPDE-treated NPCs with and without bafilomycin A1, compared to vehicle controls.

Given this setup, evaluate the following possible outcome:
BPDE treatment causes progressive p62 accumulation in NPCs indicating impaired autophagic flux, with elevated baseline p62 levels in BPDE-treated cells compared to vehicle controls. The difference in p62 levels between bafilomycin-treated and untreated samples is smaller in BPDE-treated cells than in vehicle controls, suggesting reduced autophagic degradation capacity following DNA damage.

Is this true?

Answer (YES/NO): NO